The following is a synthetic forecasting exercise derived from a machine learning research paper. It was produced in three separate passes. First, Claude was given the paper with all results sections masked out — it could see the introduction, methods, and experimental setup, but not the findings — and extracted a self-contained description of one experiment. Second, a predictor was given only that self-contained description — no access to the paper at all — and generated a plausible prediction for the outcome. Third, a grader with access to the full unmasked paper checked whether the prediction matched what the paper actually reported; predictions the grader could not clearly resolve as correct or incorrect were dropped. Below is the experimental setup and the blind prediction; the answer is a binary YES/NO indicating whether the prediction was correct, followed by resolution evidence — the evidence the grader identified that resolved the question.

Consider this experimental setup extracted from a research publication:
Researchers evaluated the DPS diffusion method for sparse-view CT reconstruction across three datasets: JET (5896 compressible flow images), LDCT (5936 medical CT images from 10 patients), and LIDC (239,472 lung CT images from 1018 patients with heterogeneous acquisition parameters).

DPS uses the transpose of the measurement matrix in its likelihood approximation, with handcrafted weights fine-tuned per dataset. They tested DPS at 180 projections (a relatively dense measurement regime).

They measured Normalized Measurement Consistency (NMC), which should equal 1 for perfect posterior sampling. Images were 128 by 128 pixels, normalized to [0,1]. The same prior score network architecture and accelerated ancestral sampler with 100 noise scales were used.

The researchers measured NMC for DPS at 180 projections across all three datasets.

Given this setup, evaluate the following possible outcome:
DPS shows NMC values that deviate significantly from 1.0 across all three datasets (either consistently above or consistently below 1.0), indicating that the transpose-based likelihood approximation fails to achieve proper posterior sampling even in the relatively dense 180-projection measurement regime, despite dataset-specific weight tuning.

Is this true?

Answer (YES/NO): NO